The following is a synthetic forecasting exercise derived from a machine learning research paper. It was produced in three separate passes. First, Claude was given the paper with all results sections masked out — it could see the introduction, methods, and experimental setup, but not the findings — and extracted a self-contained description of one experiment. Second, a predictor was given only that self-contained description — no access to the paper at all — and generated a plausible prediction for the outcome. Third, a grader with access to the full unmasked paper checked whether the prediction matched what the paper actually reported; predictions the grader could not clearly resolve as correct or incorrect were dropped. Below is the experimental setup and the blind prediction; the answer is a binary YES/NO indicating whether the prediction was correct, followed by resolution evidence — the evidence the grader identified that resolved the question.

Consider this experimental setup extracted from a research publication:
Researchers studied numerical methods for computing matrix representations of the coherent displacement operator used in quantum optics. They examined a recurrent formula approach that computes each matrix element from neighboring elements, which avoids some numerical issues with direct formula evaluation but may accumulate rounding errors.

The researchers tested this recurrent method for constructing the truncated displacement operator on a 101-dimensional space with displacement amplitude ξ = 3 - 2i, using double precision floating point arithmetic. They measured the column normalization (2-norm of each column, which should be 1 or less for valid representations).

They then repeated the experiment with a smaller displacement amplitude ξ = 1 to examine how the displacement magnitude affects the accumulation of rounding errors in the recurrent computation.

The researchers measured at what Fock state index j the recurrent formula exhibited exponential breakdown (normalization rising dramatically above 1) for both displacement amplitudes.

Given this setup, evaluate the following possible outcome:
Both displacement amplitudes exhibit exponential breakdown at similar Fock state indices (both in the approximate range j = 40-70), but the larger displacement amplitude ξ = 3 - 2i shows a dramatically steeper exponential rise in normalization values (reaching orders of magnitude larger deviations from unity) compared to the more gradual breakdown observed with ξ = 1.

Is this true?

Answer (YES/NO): NO